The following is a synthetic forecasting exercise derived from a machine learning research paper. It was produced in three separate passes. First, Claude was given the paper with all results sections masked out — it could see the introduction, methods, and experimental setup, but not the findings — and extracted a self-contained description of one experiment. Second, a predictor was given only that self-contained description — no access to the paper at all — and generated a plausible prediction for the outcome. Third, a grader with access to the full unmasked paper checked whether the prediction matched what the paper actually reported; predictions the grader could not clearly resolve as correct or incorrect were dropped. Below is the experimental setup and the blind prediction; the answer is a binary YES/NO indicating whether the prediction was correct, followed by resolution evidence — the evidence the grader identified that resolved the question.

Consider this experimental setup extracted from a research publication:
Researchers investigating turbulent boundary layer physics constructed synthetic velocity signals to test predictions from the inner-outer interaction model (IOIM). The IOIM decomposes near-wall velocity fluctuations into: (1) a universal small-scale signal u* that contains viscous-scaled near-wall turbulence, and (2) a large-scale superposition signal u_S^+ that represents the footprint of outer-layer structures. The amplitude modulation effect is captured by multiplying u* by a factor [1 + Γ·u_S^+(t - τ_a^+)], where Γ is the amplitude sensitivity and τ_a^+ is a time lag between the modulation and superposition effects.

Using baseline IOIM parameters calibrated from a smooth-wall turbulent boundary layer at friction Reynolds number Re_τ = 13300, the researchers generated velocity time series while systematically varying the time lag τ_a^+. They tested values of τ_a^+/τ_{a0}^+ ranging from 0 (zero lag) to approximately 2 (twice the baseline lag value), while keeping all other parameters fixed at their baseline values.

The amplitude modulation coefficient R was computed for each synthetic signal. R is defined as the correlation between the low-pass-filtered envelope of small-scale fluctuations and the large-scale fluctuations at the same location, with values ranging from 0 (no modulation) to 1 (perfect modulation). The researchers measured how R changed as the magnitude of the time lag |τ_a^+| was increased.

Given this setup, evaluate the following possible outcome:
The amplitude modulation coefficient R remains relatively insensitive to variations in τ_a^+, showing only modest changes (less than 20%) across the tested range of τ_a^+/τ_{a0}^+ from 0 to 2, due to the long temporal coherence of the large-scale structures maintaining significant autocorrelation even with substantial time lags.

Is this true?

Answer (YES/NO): NO